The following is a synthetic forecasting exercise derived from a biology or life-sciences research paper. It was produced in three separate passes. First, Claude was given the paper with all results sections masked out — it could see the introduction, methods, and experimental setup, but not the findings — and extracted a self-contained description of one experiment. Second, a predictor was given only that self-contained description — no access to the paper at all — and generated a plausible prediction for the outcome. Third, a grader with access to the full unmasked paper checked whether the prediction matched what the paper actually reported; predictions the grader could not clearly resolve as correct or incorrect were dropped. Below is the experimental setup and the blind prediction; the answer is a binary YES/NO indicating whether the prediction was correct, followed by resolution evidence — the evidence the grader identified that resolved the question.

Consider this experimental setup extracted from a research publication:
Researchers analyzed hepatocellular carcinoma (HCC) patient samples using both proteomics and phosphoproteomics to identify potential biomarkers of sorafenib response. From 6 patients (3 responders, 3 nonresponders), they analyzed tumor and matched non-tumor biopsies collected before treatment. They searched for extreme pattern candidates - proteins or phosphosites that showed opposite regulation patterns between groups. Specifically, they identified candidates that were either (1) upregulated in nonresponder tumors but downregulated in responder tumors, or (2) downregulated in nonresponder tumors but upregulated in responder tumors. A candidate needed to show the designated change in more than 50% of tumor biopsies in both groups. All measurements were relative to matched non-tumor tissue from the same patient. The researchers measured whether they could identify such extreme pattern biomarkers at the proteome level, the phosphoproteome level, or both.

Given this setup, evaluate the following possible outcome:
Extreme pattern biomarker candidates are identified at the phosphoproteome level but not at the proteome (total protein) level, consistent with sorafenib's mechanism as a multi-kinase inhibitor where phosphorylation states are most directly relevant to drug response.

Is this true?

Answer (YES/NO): NO